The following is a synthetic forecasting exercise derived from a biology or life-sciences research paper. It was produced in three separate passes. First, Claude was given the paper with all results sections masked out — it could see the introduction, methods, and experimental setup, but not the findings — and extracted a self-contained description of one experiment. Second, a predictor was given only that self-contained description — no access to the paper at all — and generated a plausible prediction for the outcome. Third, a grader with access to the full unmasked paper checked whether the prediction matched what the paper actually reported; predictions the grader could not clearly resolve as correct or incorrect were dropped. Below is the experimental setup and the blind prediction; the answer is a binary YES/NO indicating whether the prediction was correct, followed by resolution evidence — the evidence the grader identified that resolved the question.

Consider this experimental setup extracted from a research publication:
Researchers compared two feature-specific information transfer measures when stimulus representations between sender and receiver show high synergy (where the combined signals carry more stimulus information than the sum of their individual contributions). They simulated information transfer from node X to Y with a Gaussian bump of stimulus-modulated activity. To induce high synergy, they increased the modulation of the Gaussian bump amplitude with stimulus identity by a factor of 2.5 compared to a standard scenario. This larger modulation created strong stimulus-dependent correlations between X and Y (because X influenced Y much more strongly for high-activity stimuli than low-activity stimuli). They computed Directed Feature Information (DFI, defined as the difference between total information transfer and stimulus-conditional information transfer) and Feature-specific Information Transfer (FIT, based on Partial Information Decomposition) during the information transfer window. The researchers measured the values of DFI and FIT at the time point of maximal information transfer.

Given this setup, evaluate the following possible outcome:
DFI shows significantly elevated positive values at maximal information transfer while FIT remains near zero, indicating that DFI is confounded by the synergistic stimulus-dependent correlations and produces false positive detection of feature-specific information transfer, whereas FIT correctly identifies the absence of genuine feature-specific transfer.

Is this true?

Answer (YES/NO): NO